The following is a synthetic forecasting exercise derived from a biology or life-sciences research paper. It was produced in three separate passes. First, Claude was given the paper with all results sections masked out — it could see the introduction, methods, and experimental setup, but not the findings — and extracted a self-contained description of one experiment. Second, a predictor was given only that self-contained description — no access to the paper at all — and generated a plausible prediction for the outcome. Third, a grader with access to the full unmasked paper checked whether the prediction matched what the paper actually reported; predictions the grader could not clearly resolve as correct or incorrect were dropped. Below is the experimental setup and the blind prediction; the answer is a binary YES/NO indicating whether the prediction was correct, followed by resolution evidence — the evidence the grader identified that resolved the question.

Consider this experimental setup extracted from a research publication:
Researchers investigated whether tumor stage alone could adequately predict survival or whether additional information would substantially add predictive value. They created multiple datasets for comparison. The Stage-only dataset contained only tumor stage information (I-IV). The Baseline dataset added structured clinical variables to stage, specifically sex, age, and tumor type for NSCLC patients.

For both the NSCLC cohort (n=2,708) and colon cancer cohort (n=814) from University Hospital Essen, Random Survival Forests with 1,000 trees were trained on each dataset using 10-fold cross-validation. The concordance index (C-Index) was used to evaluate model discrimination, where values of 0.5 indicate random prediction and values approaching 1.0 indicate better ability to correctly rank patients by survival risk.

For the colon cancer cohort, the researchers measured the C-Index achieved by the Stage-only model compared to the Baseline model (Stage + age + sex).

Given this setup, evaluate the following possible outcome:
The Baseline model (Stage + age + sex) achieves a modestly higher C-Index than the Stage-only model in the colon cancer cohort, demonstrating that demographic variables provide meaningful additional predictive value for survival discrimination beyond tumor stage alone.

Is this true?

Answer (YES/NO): YES